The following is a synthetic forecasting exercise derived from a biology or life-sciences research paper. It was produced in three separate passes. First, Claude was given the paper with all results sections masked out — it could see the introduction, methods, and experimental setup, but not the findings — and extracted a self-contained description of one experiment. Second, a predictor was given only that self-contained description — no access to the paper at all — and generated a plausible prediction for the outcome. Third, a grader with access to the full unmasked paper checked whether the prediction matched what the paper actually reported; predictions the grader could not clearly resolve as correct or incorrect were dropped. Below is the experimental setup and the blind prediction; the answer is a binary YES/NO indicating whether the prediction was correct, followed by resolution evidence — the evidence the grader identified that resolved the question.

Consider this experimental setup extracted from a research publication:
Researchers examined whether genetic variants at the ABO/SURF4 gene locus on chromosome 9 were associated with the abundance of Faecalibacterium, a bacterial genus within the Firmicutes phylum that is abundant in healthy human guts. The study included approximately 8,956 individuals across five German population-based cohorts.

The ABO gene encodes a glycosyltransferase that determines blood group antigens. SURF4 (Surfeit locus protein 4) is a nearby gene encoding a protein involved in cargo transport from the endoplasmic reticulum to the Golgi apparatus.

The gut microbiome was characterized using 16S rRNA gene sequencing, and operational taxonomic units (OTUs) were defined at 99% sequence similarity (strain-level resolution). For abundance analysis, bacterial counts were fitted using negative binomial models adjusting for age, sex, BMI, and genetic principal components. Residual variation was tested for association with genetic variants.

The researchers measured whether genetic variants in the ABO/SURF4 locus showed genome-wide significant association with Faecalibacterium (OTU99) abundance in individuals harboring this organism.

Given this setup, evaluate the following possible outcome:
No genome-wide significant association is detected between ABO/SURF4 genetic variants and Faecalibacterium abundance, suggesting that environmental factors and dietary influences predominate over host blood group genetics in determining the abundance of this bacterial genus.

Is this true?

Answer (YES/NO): NO